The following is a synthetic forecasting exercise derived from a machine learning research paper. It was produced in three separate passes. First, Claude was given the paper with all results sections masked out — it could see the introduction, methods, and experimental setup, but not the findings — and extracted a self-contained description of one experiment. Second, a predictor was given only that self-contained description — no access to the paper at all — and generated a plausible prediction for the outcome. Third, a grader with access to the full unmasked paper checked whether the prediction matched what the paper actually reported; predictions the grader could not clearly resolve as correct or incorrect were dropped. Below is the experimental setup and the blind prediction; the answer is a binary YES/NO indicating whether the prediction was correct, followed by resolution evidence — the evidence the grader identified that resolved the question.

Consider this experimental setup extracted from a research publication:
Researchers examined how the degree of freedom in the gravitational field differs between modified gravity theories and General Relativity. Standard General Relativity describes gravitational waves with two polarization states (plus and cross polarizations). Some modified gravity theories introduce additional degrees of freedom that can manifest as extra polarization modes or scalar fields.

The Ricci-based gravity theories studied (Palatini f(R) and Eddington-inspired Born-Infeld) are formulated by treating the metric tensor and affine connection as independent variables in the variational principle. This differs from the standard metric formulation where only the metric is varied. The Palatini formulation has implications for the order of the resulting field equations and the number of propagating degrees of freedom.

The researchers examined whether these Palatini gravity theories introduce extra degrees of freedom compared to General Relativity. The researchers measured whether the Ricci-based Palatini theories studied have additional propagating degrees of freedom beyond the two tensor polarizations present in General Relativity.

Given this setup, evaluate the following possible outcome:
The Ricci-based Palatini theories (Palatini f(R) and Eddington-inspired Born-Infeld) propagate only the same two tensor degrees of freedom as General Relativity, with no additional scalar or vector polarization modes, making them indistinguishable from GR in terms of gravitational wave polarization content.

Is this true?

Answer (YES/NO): YES